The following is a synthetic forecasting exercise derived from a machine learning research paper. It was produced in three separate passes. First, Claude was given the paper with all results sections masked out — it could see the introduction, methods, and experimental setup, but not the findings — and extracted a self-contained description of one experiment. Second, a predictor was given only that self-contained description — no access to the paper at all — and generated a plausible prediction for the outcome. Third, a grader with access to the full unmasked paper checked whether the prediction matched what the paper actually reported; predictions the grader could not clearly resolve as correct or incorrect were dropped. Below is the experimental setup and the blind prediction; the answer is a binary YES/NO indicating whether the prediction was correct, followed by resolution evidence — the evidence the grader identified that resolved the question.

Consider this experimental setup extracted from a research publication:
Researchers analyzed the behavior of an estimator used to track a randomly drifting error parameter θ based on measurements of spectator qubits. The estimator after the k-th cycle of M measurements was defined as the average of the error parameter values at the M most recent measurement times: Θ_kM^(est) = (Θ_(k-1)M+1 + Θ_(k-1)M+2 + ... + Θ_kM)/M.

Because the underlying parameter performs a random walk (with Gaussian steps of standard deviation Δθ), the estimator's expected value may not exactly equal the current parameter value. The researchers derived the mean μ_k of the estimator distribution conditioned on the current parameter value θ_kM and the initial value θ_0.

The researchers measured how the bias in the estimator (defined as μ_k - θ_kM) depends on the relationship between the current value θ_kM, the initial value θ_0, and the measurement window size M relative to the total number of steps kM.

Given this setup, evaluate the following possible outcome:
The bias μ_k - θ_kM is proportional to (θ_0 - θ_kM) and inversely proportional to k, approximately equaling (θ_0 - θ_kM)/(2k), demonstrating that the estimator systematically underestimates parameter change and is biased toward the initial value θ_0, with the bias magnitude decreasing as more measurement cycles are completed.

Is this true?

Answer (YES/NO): NO